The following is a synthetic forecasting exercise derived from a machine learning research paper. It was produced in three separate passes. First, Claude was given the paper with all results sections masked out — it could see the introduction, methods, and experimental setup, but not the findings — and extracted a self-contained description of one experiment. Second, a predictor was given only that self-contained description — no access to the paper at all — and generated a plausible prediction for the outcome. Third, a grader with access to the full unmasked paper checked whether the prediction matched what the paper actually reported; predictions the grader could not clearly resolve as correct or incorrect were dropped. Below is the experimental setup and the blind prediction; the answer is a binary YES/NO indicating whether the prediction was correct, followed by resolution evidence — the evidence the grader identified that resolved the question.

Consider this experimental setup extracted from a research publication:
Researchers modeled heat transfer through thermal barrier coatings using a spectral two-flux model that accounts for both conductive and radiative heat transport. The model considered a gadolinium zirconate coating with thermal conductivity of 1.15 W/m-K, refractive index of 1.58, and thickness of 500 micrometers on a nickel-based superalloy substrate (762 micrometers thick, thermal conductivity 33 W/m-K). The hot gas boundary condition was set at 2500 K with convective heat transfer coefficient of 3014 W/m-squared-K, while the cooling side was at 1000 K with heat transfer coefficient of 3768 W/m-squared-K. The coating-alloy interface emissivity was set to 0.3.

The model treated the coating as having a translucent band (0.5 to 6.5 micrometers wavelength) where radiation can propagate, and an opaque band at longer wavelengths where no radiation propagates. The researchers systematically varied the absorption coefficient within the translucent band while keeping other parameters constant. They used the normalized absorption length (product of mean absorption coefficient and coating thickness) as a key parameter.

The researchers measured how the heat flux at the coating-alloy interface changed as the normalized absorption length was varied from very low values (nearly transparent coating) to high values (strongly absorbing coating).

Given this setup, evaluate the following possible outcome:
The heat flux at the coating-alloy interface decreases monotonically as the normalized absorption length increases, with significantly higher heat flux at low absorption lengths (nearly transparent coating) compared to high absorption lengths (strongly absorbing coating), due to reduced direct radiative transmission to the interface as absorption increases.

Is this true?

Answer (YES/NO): NO